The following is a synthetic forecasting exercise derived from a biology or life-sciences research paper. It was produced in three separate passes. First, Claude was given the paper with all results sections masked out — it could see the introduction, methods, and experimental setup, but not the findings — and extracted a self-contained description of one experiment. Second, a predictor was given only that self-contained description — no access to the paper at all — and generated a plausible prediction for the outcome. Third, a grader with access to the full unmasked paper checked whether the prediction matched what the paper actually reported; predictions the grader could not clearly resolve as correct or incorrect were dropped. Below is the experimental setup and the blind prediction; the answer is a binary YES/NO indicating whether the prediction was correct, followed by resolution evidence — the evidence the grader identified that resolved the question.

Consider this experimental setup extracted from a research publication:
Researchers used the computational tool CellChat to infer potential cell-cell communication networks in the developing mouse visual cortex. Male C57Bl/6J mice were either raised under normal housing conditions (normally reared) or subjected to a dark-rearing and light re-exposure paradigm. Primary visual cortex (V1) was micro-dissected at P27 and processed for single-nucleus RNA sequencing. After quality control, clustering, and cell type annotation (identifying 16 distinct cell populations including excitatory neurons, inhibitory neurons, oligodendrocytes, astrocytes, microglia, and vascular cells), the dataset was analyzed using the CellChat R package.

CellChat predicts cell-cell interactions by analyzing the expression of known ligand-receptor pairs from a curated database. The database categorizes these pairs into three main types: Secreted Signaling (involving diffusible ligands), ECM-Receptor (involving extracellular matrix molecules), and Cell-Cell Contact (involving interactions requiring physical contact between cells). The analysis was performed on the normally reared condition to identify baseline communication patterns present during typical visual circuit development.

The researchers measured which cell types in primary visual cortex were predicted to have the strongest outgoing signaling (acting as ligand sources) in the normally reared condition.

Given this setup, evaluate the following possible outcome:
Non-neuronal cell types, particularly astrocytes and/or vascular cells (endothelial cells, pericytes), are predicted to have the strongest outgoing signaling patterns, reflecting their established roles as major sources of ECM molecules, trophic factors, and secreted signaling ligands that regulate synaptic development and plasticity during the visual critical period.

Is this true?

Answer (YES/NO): NO